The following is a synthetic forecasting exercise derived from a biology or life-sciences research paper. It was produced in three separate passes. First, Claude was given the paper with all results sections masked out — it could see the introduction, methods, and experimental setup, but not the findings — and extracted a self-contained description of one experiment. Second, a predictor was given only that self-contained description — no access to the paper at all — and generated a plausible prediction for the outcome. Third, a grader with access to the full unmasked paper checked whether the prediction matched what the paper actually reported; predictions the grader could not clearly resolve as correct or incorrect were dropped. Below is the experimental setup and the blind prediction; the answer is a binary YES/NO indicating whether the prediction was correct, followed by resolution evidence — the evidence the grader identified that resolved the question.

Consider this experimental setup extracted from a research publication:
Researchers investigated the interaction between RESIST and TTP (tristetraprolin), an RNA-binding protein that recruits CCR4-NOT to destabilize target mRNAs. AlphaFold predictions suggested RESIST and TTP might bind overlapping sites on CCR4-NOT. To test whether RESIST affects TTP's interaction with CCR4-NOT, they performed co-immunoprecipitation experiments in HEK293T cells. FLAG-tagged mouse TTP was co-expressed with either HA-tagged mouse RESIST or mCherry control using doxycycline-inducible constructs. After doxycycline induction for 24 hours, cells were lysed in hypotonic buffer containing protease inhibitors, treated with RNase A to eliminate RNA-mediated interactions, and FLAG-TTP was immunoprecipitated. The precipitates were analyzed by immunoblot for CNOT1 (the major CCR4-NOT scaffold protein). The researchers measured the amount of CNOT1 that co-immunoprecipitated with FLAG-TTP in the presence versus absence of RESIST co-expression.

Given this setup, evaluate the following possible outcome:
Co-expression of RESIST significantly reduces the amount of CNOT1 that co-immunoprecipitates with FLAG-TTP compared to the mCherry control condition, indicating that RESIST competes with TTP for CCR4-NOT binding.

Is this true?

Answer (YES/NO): YES